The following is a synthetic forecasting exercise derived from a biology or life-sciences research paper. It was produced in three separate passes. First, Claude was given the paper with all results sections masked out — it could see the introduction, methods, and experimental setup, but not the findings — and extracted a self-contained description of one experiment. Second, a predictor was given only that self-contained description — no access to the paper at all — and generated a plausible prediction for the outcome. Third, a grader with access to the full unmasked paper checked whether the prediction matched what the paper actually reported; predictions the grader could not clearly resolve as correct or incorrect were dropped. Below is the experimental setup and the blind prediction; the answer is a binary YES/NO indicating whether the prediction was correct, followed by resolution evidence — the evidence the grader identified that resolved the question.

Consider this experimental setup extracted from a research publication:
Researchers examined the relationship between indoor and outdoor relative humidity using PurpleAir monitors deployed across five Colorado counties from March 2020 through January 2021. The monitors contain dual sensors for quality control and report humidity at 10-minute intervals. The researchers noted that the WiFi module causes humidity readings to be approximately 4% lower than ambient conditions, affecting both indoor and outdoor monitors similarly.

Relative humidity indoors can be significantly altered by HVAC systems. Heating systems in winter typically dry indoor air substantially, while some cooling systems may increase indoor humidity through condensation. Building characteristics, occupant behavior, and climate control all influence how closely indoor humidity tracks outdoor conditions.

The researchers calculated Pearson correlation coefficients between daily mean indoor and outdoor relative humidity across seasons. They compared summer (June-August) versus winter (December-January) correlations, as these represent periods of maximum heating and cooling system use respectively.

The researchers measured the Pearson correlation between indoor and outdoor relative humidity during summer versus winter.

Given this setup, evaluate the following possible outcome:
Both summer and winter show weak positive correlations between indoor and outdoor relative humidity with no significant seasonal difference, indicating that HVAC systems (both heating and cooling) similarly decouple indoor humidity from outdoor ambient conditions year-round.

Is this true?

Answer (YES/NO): NO